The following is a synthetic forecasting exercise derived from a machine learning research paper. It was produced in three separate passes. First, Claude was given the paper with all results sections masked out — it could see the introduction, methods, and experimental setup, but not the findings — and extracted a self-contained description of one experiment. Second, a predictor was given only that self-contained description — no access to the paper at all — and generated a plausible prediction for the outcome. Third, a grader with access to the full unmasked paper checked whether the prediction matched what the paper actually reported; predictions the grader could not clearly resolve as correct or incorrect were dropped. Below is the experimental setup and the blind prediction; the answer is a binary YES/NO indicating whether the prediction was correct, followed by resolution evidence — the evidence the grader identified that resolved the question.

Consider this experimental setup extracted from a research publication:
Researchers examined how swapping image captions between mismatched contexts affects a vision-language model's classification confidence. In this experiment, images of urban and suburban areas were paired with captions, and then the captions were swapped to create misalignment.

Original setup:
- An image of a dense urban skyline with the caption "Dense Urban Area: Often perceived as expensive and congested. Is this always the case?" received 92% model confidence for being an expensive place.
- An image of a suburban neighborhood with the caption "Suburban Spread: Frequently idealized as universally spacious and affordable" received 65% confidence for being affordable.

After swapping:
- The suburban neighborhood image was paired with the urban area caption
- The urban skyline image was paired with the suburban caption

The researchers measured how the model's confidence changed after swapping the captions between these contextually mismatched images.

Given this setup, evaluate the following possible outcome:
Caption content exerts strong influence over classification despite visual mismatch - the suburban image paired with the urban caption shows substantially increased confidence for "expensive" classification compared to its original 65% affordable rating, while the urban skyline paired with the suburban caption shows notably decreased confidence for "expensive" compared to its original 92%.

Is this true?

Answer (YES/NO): NO